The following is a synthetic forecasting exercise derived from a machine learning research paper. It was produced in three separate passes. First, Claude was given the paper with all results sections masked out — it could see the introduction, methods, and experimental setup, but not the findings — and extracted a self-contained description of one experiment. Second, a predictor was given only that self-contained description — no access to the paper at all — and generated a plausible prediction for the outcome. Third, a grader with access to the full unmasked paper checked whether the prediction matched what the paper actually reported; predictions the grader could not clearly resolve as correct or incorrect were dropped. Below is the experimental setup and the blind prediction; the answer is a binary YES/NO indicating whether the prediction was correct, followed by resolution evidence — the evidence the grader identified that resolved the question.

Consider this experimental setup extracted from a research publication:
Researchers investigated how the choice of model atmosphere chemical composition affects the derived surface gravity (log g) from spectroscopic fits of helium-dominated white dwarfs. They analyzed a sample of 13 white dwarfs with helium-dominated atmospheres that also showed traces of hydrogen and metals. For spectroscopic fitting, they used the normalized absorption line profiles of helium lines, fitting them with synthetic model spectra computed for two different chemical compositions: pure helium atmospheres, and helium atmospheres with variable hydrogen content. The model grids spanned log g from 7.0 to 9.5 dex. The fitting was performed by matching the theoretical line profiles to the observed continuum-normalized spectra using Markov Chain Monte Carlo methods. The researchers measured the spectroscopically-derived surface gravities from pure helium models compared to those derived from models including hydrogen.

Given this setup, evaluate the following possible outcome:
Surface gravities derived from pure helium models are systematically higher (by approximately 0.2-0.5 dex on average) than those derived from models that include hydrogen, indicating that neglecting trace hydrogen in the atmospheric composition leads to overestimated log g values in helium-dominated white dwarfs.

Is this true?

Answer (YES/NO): NO